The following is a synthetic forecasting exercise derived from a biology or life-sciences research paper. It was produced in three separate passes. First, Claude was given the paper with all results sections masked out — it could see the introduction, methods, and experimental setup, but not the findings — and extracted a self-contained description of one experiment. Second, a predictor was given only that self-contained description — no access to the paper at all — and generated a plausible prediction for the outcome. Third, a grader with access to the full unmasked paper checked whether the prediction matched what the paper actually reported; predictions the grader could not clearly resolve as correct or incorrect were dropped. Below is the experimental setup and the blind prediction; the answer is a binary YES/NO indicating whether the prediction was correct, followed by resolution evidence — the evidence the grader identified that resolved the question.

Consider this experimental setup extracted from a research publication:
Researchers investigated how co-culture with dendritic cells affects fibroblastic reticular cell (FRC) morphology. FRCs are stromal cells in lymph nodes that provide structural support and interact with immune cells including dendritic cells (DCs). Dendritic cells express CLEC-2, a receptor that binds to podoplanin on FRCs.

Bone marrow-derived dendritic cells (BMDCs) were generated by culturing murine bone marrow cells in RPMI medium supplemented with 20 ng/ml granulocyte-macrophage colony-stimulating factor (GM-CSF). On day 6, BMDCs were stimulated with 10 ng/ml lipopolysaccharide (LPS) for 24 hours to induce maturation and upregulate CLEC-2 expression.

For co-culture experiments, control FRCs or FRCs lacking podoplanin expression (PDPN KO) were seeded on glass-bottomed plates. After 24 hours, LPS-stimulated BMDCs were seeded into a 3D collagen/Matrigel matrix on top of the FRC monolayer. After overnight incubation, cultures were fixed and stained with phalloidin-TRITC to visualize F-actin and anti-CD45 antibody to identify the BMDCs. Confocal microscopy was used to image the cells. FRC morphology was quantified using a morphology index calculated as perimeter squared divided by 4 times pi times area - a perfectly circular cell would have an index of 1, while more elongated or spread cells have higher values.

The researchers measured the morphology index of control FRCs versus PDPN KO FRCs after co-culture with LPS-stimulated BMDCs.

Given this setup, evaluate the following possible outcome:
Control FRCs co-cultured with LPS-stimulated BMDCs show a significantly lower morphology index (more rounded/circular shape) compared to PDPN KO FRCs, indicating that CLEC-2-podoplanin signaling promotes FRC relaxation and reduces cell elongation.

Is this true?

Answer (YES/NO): NO